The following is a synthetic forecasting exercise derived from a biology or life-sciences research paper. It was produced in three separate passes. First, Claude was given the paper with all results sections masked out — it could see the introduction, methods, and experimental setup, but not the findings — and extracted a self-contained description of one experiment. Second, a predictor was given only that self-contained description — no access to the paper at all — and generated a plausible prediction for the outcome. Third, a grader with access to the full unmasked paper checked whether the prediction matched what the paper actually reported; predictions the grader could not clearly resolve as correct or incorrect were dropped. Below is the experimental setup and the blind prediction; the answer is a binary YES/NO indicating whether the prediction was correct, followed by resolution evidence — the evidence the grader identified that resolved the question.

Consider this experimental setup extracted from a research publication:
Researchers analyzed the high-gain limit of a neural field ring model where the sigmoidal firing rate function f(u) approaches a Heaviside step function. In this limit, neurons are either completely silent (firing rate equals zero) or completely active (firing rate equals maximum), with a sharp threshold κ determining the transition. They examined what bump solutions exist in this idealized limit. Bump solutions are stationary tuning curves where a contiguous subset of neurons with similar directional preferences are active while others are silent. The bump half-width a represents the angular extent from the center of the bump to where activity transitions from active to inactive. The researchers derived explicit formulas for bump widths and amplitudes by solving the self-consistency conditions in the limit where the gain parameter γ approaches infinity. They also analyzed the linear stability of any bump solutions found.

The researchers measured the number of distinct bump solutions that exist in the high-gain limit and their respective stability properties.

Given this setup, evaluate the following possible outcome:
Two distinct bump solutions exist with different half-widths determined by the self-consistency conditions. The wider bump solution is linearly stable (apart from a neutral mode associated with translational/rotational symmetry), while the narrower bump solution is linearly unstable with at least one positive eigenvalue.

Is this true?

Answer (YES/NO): YES